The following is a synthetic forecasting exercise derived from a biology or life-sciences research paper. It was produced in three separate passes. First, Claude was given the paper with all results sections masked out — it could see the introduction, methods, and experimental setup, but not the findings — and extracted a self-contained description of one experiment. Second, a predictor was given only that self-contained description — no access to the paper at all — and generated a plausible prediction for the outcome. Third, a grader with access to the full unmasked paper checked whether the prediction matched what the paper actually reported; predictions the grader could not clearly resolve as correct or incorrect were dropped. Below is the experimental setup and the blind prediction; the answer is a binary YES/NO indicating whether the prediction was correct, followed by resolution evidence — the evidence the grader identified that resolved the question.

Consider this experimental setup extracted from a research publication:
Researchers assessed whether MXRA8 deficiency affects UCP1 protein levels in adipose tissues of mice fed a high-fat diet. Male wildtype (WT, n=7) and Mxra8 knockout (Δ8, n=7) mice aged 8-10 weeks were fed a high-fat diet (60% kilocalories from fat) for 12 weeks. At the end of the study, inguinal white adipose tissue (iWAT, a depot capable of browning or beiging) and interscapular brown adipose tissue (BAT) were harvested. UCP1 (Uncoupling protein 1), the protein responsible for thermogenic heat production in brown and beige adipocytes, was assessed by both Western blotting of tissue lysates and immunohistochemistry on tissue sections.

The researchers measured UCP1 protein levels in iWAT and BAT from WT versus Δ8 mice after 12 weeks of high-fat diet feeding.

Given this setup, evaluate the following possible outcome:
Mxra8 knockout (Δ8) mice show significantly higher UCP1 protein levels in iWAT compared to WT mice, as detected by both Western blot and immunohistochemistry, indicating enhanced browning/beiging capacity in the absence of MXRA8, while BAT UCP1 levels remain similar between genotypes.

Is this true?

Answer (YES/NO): NO